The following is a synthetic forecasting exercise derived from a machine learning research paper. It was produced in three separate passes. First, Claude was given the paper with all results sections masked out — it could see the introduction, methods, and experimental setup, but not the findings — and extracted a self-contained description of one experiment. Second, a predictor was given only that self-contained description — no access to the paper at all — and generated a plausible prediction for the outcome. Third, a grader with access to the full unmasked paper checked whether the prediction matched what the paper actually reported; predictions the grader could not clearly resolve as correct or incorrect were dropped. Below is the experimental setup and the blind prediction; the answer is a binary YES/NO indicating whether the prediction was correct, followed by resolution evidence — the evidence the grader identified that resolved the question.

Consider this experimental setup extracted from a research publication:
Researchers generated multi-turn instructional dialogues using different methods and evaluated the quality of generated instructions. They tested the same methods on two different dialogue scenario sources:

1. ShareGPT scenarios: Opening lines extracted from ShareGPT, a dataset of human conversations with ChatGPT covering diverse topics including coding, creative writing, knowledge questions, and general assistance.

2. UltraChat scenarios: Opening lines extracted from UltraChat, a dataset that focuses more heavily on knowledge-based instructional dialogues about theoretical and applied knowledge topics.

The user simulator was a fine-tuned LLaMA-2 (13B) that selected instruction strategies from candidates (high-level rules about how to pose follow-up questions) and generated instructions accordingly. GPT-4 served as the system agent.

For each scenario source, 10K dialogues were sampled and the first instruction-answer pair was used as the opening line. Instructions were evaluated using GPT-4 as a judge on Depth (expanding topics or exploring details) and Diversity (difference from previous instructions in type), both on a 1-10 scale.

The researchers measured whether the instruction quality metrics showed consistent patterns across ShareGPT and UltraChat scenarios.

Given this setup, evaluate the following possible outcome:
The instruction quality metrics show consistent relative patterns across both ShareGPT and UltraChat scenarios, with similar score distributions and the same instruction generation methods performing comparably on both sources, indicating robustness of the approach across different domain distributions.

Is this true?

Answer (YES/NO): NO